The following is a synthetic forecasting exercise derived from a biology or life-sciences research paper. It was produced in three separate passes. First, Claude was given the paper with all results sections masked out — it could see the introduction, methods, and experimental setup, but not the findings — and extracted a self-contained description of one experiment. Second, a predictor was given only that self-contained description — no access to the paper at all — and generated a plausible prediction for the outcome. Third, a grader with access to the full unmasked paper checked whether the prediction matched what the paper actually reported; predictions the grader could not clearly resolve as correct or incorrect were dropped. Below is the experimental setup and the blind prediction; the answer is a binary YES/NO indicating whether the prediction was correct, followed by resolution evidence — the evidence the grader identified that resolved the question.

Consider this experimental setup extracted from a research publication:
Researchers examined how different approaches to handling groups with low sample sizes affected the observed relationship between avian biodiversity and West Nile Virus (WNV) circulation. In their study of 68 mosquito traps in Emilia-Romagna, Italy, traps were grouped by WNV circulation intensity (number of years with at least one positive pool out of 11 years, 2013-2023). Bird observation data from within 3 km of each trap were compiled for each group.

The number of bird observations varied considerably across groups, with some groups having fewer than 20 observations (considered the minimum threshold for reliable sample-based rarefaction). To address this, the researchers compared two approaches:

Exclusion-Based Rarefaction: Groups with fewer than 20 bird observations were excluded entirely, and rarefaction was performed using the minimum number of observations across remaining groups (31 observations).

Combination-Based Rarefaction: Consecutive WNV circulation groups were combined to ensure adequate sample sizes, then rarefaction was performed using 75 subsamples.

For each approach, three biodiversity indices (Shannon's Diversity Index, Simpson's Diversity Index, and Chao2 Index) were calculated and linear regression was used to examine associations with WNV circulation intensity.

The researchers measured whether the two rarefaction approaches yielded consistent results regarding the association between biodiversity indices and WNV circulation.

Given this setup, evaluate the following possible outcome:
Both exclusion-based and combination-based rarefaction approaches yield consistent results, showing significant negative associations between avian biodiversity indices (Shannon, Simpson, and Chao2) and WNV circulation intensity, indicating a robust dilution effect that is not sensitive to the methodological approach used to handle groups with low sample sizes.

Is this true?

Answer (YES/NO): NO